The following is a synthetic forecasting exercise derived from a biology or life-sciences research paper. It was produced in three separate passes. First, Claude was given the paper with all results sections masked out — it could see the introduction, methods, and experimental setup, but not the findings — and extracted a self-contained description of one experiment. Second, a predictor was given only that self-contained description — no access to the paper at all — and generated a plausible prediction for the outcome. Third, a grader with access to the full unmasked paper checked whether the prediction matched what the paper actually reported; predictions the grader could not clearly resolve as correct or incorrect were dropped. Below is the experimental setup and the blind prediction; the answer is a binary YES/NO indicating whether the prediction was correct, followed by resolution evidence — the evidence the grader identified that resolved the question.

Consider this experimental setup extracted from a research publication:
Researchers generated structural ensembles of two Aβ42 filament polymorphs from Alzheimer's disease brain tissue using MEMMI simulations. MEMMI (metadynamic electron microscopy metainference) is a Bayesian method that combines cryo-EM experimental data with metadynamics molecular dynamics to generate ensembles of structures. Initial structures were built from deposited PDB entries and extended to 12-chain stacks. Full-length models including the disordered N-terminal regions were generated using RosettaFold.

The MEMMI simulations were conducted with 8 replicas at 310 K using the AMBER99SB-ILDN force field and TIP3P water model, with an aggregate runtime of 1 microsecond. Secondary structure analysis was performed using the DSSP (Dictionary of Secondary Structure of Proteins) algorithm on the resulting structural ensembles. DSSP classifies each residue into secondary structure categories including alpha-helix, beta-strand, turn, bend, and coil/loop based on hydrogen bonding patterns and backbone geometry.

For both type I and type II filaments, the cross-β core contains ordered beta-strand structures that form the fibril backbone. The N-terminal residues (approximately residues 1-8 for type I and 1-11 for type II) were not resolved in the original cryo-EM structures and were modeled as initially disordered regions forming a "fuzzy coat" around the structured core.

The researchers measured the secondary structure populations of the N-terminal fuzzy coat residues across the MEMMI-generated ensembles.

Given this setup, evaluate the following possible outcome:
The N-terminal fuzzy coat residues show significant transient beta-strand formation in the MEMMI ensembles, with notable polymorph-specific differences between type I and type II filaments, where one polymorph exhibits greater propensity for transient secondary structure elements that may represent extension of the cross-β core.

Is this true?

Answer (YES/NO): NO